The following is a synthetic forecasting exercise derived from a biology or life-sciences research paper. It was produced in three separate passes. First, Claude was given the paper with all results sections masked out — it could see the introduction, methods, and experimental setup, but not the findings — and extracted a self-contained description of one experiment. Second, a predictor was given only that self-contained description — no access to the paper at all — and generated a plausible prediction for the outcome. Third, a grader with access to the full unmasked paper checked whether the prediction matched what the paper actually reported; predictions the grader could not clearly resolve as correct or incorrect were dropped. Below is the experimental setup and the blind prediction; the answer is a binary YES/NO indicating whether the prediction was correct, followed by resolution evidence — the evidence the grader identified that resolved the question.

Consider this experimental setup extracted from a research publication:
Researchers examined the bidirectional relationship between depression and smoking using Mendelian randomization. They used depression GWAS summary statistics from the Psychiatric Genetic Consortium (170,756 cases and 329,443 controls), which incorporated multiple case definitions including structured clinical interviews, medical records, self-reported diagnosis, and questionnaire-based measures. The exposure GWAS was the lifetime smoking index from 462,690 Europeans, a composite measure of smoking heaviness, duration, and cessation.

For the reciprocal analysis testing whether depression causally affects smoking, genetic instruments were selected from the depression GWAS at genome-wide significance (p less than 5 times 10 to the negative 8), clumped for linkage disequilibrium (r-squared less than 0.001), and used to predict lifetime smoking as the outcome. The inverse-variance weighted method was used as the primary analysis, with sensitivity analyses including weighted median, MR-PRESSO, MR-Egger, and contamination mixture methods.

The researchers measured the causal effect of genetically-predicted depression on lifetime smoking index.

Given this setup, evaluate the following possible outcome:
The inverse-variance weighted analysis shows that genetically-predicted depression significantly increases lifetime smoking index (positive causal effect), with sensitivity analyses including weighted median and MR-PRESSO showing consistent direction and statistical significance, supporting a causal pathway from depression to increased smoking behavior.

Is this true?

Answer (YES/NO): YES